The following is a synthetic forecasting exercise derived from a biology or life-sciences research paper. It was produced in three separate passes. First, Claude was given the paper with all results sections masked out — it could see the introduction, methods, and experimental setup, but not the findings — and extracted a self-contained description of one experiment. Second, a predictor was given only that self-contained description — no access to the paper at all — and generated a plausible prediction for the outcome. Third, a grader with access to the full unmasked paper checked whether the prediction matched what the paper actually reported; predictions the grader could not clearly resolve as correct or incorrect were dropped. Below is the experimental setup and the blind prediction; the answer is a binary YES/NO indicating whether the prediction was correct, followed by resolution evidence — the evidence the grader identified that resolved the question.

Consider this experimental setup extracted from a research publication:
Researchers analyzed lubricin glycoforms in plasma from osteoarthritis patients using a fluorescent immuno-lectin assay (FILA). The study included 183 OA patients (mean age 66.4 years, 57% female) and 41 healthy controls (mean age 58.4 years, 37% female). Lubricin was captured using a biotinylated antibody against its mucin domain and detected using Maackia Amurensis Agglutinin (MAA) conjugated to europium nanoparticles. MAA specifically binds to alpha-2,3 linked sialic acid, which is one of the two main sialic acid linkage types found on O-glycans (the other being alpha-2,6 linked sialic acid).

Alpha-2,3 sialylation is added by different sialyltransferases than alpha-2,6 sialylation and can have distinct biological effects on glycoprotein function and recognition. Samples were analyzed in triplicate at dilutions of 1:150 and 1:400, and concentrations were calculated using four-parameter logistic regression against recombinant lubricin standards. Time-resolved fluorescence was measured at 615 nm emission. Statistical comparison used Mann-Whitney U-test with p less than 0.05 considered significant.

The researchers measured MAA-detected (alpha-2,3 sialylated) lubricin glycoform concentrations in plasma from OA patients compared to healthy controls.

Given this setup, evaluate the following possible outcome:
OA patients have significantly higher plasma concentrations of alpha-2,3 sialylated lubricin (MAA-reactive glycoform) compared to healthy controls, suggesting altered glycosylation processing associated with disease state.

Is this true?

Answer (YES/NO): NO